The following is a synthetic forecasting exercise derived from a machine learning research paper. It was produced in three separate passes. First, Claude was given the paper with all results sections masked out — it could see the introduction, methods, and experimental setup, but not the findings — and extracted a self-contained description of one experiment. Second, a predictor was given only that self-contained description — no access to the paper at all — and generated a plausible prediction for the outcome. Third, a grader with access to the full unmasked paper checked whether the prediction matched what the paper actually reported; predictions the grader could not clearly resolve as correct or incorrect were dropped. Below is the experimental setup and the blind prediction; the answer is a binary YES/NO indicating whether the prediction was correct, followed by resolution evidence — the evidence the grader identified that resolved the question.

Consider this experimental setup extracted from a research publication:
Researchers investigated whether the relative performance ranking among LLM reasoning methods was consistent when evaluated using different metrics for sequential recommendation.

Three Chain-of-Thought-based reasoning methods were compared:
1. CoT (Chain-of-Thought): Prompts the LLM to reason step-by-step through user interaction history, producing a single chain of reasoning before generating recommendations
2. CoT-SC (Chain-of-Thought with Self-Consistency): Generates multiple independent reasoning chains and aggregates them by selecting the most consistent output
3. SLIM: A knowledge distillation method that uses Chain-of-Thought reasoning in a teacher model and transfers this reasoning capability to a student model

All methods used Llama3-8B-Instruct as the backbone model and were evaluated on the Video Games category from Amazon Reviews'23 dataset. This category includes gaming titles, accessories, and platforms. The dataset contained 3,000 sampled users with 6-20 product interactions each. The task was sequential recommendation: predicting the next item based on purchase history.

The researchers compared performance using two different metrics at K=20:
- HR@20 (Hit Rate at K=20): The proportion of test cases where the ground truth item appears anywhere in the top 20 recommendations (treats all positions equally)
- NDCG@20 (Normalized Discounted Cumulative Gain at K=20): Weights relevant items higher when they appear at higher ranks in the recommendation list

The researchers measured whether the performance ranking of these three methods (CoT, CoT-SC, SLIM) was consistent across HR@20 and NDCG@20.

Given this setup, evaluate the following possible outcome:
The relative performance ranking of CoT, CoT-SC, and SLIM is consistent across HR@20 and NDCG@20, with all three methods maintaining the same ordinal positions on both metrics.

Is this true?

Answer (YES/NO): NO